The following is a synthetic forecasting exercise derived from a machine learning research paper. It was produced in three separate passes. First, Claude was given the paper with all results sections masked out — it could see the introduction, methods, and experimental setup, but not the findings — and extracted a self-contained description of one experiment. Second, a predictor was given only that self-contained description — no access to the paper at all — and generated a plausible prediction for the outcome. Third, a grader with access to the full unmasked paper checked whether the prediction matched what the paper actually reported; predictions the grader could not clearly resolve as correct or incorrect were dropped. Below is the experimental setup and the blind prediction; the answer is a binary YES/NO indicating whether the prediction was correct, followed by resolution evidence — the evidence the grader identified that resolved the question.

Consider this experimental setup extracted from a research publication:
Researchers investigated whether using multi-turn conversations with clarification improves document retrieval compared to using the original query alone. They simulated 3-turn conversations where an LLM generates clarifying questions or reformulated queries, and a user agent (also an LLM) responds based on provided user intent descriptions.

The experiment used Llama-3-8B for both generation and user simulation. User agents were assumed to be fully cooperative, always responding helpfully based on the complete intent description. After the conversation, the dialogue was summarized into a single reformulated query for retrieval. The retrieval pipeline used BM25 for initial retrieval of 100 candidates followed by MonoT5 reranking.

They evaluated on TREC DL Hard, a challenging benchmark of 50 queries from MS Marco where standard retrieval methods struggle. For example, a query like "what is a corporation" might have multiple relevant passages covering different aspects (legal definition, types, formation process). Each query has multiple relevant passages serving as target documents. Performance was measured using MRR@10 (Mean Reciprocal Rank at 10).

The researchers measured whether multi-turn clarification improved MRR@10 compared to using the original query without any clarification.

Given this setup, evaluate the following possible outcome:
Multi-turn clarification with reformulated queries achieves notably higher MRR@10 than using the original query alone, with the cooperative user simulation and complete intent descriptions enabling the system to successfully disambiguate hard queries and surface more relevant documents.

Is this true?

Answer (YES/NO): YES